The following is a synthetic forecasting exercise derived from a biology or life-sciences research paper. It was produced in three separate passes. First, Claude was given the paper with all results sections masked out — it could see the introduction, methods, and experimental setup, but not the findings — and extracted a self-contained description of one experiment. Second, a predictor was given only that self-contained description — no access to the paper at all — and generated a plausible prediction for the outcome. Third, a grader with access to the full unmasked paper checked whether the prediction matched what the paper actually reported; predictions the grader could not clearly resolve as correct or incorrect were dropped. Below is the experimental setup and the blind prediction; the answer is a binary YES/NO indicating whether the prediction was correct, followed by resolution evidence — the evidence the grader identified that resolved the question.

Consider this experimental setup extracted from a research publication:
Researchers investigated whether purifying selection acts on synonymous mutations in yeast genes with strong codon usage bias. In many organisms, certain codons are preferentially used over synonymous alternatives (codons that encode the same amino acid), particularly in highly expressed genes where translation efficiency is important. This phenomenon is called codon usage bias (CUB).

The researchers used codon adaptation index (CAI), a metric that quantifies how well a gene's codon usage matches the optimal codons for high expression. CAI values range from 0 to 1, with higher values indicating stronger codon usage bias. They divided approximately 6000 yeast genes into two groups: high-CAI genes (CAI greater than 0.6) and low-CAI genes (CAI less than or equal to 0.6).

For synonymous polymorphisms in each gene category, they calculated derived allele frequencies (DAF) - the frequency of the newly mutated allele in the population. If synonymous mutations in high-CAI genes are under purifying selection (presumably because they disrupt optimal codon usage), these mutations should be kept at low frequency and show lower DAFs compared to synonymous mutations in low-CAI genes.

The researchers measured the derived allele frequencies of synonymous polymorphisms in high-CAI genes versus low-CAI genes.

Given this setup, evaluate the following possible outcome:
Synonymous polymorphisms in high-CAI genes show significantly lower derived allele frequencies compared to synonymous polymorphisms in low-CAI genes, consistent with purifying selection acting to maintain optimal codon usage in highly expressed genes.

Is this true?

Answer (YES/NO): YES